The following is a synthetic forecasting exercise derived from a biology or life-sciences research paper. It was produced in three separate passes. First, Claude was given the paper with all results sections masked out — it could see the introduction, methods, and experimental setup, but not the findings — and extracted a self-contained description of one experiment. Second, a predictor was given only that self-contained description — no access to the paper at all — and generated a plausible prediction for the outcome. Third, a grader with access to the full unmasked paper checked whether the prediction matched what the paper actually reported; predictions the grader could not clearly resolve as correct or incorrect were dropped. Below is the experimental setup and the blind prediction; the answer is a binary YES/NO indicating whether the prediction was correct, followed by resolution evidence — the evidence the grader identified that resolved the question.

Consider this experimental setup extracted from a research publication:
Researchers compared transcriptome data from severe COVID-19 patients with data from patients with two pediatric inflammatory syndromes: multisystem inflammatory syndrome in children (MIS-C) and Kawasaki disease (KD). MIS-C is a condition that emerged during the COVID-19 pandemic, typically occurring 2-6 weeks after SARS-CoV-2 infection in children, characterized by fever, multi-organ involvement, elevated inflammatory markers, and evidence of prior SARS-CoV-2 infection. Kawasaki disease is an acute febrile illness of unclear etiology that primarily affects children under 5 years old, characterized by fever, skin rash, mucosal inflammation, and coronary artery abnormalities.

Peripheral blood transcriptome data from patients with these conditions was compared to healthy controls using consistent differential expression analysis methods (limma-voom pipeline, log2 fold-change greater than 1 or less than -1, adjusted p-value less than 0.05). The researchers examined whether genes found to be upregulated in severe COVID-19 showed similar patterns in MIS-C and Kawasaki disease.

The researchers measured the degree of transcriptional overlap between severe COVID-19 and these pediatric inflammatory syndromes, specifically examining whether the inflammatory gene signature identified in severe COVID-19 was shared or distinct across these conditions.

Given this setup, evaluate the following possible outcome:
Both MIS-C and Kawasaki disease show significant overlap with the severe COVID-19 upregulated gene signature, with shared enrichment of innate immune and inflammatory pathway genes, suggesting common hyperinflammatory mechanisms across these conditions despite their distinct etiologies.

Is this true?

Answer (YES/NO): NO